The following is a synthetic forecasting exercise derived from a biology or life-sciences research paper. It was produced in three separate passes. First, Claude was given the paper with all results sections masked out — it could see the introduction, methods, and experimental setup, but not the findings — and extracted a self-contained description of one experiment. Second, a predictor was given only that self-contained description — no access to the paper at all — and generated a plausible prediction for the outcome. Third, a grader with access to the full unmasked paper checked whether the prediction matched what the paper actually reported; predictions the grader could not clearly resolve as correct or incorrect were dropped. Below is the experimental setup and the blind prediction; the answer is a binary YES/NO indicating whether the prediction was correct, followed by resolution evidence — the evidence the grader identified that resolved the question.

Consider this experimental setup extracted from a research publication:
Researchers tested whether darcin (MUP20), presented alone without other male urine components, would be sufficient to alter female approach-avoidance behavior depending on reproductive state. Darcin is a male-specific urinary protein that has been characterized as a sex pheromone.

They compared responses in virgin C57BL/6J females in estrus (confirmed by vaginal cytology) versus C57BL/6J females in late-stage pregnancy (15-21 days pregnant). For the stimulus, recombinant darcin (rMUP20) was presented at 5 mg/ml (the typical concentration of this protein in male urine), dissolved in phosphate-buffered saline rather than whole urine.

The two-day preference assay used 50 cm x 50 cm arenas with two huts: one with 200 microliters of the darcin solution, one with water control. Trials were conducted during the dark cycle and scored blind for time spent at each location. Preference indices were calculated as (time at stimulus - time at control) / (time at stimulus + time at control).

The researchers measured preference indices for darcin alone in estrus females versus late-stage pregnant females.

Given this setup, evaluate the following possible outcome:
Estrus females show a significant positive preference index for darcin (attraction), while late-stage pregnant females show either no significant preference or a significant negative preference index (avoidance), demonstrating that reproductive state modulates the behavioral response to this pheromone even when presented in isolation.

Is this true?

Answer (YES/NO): YES